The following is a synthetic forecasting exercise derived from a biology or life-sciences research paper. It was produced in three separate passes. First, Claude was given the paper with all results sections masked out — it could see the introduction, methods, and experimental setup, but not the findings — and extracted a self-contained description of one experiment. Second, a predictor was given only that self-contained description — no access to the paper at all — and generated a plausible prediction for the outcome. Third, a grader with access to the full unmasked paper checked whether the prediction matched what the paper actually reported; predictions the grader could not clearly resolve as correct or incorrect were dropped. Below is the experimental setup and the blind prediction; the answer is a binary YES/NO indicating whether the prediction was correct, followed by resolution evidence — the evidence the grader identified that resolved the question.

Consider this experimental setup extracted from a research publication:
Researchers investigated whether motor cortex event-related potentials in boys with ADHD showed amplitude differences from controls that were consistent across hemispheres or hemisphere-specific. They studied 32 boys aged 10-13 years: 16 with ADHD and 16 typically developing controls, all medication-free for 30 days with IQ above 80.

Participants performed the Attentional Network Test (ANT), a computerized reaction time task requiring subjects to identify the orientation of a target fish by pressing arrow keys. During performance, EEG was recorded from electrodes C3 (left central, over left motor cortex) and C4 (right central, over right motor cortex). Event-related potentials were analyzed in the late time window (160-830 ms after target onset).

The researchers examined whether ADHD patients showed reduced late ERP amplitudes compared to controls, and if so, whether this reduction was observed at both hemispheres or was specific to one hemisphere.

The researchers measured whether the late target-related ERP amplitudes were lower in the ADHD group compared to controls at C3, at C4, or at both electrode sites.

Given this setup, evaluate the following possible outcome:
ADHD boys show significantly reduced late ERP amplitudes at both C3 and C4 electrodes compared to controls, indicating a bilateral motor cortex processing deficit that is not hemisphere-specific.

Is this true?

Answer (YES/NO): NO